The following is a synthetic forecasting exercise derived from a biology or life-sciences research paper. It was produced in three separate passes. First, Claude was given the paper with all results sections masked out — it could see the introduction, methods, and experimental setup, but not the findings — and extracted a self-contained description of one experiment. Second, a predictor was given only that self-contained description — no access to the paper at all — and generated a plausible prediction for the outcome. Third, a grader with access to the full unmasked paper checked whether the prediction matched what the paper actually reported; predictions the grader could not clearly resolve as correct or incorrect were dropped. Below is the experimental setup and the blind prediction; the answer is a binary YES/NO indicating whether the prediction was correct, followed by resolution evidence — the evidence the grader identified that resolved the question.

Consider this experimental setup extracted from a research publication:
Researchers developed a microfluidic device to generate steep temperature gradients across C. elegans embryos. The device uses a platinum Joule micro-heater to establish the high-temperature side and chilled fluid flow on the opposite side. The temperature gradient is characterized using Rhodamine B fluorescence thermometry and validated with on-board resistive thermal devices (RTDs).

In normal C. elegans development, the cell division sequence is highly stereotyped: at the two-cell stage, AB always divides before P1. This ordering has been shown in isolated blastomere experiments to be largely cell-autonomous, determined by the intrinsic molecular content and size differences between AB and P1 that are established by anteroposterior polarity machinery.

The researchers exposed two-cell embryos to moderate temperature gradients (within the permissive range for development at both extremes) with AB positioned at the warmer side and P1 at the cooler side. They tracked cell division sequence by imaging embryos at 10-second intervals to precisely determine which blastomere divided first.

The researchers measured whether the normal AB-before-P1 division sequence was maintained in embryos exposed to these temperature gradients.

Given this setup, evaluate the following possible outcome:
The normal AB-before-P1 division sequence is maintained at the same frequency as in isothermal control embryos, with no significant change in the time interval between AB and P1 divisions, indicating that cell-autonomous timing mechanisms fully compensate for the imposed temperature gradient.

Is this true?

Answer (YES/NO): NO